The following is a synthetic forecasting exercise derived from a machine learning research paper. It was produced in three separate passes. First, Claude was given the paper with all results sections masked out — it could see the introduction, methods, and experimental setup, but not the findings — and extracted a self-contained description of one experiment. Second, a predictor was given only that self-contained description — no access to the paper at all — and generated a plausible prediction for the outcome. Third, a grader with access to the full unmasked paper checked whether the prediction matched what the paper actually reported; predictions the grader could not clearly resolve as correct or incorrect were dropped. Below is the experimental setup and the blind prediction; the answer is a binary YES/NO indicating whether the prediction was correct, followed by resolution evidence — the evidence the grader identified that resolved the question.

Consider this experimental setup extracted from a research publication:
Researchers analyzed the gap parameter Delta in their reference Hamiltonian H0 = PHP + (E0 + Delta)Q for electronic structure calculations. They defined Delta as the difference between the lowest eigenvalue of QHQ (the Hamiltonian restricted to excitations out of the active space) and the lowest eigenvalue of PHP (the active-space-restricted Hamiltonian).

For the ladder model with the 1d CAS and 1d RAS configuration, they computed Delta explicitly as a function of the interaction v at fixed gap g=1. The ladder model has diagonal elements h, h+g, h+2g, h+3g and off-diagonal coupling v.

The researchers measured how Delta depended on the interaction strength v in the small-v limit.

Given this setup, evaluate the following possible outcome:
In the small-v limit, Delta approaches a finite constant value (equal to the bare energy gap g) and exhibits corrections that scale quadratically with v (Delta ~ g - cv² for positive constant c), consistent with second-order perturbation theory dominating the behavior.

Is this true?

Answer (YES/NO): YES